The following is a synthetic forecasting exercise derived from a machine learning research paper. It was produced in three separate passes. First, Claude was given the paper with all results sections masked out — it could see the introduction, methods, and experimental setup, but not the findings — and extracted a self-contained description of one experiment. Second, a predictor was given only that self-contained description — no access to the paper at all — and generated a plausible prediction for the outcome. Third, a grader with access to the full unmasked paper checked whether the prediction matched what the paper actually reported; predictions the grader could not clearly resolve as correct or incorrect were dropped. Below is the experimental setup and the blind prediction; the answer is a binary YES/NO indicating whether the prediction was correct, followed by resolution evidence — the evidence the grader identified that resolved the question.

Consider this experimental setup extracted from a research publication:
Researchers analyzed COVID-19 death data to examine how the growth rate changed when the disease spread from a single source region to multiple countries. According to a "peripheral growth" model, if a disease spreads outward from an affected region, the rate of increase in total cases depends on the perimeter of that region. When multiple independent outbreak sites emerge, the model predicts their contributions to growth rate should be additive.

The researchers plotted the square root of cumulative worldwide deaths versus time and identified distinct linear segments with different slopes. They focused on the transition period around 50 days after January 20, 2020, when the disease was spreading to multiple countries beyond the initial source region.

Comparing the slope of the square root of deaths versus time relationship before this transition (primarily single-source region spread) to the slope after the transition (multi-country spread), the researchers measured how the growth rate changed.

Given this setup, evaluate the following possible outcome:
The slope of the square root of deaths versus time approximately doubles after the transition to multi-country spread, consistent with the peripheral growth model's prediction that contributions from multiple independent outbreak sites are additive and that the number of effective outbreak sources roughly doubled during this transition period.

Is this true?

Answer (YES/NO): NO